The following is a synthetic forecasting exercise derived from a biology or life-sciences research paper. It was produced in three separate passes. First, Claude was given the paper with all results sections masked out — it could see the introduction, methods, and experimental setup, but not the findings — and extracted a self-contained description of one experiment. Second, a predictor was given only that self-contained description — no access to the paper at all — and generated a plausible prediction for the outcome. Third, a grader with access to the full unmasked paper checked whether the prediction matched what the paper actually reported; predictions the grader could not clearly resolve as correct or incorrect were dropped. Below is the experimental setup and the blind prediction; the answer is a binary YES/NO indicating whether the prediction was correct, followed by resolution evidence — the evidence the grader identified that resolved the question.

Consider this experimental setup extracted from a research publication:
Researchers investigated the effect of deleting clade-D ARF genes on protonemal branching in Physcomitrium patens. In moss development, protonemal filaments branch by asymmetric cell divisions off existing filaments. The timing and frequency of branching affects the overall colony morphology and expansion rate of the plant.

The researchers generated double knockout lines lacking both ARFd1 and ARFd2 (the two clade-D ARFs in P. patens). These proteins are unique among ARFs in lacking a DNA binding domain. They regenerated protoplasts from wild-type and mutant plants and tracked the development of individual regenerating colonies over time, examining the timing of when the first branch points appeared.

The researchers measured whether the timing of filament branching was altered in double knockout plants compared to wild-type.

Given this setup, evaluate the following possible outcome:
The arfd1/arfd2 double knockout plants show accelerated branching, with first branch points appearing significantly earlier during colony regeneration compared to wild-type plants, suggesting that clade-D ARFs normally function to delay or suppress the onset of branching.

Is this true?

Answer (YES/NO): NO